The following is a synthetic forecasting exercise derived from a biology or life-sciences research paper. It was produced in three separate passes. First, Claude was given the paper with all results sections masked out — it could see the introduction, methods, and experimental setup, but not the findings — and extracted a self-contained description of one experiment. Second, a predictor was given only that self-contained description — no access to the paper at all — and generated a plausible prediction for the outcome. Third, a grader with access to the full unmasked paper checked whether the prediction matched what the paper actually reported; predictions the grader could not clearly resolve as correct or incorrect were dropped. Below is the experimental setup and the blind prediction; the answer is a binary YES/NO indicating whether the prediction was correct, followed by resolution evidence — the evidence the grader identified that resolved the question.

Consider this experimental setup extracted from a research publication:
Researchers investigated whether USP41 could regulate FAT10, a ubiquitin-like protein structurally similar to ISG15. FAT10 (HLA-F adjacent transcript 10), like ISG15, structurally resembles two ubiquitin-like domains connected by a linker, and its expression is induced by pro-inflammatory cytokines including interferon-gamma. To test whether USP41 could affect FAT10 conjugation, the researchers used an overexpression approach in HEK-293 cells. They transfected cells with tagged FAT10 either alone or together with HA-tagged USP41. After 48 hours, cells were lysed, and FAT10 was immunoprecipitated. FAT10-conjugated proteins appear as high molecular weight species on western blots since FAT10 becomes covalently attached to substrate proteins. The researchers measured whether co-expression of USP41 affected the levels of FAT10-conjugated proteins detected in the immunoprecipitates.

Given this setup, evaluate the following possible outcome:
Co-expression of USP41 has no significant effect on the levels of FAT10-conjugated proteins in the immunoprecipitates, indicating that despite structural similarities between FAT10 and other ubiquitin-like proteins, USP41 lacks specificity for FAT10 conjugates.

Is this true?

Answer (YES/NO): NO